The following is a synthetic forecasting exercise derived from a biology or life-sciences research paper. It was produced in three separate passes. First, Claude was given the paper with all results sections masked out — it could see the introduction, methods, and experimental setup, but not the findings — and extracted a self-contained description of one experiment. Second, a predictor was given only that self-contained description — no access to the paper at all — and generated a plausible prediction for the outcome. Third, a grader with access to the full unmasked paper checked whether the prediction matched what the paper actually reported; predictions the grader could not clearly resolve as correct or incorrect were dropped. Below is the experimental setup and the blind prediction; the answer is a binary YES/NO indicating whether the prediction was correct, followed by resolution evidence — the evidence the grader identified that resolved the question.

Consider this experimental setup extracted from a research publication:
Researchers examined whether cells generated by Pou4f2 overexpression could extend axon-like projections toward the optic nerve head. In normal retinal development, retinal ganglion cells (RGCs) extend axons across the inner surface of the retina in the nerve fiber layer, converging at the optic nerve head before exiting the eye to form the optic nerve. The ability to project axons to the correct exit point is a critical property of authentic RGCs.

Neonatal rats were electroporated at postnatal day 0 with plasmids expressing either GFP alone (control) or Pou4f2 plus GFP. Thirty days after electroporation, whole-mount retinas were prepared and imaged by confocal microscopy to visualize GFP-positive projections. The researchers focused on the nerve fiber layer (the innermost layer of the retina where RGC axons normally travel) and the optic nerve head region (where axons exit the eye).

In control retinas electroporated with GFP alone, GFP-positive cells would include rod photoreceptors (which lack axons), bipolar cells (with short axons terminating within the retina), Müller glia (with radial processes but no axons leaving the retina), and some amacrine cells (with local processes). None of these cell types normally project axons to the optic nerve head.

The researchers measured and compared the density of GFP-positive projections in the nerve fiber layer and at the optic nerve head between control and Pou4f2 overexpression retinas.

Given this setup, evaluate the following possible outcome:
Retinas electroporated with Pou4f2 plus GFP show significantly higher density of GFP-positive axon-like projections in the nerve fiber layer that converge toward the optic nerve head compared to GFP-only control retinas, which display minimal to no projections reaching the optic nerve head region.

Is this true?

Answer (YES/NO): YES